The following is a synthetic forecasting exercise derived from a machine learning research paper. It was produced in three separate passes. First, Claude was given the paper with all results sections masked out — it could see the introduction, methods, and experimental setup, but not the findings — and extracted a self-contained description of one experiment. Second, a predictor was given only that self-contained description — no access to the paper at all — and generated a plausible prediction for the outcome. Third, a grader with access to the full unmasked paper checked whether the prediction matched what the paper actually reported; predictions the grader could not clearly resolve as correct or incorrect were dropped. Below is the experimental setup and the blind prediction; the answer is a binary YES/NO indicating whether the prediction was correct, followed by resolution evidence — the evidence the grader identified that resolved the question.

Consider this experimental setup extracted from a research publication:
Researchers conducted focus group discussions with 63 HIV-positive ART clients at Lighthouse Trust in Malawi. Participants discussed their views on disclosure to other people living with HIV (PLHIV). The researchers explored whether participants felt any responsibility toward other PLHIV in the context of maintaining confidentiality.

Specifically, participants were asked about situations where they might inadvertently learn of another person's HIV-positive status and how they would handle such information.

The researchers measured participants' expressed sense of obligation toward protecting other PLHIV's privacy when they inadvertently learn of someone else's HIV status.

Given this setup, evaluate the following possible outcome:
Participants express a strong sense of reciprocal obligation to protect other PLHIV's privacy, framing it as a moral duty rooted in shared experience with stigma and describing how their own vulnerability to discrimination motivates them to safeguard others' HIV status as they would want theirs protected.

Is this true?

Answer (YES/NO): NO